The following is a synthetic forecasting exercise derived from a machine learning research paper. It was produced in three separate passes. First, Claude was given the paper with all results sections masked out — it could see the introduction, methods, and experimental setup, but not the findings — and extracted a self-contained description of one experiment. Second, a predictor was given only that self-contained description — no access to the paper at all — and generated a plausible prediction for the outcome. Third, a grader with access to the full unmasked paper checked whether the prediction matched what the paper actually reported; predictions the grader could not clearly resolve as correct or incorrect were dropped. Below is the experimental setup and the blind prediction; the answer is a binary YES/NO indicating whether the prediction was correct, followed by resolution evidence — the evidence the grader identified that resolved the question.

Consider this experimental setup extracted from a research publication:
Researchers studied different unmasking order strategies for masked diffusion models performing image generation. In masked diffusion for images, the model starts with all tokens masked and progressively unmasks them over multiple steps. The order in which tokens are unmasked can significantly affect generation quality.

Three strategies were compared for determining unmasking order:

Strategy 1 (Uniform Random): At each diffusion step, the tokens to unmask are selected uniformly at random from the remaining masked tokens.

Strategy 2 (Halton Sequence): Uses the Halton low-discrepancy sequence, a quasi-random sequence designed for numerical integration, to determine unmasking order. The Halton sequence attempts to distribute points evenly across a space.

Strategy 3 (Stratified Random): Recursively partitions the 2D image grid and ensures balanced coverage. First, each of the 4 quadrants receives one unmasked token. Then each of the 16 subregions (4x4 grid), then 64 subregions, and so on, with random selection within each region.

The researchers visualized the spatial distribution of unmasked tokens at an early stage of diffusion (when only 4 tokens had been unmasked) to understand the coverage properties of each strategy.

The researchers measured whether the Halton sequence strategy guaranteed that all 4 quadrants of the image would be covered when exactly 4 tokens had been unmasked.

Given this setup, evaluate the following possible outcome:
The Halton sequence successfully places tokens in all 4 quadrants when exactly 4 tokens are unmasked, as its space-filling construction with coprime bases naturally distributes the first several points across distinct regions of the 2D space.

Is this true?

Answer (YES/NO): NO